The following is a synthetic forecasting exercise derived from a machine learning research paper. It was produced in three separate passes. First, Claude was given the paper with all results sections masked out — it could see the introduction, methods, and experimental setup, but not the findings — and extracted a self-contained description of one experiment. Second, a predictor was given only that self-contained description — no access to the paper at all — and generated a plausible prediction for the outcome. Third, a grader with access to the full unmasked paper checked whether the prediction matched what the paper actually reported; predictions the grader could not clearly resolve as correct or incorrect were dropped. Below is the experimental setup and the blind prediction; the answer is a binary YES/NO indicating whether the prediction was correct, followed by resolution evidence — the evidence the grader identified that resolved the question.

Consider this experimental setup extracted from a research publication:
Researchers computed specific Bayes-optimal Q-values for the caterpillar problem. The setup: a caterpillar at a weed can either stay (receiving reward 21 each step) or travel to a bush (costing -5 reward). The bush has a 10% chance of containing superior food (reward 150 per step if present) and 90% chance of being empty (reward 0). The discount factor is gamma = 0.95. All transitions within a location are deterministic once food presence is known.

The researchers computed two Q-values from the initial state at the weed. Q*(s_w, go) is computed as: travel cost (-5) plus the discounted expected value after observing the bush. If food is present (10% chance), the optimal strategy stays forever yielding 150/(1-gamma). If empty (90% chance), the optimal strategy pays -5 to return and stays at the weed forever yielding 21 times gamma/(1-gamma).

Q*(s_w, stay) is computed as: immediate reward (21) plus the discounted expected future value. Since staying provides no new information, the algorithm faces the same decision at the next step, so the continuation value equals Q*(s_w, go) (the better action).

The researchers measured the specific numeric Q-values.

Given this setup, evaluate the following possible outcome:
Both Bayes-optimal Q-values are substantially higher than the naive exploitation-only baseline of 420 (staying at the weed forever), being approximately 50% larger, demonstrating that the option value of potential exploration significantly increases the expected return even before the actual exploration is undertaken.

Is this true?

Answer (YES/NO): NO